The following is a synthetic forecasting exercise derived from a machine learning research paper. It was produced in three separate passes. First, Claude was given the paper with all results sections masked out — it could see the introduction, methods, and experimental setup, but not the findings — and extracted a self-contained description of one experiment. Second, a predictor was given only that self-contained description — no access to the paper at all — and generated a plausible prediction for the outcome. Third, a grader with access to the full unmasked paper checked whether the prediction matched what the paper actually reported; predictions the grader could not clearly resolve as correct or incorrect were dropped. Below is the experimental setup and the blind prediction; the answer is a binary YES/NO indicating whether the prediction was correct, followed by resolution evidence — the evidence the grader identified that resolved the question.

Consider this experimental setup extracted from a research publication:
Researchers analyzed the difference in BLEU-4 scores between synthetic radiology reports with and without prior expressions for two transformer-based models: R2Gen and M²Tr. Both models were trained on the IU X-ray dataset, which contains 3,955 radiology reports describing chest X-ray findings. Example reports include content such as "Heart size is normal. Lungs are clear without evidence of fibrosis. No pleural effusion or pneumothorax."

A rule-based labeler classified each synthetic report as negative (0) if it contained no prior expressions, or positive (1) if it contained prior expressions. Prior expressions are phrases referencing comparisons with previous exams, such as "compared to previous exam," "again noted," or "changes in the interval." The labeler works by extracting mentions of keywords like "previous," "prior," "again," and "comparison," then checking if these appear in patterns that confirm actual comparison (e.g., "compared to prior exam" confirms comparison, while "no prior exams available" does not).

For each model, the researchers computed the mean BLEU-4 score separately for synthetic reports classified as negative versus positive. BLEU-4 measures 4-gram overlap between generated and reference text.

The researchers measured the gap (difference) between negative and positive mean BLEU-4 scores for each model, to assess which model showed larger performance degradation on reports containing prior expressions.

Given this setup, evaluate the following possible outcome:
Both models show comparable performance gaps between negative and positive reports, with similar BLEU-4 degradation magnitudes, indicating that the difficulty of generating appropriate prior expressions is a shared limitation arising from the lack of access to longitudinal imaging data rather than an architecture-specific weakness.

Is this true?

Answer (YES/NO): NO